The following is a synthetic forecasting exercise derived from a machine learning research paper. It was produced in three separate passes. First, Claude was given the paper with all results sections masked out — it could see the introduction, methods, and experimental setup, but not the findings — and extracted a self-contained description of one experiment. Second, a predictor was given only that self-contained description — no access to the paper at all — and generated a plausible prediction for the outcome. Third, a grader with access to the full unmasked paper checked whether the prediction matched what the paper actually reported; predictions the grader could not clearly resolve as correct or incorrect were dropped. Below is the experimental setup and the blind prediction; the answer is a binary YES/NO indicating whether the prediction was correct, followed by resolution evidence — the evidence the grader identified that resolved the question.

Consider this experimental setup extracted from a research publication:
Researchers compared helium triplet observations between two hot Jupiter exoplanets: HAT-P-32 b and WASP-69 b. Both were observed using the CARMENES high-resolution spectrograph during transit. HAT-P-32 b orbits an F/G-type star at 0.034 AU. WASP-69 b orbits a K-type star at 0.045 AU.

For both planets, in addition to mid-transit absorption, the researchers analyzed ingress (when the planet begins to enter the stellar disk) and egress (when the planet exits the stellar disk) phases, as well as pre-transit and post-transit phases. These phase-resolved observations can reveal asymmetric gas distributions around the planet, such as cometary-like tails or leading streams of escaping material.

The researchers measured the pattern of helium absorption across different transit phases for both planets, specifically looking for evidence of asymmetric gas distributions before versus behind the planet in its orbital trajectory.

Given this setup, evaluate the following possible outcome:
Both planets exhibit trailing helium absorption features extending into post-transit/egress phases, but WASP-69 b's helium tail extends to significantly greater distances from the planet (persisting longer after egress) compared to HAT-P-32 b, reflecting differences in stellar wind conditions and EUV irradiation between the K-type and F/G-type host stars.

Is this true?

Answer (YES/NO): NO